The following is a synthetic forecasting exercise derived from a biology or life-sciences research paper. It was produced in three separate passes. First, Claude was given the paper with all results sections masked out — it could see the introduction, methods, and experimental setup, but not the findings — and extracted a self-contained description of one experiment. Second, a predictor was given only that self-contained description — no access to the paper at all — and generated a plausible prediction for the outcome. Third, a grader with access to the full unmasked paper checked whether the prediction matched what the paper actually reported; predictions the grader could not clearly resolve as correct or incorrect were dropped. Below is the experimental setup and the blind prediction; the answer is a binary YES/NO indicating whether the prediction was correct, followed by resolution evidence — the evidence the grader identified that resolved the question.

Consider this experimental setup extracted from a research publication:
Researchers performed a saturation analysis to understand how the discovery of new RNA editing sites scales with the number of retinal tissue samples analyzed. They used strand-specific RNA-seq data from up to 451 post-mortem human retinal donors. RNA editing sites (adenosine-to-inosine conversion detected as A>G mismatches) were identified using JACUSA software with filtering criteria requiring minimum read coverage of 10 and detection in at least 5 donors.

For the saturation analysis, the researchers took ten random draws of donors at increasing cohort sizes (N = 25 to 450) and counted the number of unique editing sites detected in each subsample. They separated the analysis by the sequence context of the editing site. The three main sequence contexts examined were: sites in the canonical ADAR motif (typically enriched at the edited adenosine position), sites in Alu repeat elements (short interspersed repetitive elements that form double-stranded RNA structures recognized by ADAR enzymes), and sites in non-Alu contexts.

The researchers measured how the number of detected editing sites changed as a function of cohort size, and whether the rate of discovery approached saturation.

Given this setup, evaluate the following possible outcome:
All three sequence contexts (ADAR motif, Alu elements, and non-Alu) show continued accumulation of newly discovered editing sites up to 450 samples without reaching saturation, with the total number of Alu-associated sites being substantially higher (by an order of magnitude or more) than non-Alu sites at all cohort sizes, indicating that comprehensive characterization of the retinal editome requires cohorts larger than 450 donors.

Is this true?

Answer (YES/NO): NO